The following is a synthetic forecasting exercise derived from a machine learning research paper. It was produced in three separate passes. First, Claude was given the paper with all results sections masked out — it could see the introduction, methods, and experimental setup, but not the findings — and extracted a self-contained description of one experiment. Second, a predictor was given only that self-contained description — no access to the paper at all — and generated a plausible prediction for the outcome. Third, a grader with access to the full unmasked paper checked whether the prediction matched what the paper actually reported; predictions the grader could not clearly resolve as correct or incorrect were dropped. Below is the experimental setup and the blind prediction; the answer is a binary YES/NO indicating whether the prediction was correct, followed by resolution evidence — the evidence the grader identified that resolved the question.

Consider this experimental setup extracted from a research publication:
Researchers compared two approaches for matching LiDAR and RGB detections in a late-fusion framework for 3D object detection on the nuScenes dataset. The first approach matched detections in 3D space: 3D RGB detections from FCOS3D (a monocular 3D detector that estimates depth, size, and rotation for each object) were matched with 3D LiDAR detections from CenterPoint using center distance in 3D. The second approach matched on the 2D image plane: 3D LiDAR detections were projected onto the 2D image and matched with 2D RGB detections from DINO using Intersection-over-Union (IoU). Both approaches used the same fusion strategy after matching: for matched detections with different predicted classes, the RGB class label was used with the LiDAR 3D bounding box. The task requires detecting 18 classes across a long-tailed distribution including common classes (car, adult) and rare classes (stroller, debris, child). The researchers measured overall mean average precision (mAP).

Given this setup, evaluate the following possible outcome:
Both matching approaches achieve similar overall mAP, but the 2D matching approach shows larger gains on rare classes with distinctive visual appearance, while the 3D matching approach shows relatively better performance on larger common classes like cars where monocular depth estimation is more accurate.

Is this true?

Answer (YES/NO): NO